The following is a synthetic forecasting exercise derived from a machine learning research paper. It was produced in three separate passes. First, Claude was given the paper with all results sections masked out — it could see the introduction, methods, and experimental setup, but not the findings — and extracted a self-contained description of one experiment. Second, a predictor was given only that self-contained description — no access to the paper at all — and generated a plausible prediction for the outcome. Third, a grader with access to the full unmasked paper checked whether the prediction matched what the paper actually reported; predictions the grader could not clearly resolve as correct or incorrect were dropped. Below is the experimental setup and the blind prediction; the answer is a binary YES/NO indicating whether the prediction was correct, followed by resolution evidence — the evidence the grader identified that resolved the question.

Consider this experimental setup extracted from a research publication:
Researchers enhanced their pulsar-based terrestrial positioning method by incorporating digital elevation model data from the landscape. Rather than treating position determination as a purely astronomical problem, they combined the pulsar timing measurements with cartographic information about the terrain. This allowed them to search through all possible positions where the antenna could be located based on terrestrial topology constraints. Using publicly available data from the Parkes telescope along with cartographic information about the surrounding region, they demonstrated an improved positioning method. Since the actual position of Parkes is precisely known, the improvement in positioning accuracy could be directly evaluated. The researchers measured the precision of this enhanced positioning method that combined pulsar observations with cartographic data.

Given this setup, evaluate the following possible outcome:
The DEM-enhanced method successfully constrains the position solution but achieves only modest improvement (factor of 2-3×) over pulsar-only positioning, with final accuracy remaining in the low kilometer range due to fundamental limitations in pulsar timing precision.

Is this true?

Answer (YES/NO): NO